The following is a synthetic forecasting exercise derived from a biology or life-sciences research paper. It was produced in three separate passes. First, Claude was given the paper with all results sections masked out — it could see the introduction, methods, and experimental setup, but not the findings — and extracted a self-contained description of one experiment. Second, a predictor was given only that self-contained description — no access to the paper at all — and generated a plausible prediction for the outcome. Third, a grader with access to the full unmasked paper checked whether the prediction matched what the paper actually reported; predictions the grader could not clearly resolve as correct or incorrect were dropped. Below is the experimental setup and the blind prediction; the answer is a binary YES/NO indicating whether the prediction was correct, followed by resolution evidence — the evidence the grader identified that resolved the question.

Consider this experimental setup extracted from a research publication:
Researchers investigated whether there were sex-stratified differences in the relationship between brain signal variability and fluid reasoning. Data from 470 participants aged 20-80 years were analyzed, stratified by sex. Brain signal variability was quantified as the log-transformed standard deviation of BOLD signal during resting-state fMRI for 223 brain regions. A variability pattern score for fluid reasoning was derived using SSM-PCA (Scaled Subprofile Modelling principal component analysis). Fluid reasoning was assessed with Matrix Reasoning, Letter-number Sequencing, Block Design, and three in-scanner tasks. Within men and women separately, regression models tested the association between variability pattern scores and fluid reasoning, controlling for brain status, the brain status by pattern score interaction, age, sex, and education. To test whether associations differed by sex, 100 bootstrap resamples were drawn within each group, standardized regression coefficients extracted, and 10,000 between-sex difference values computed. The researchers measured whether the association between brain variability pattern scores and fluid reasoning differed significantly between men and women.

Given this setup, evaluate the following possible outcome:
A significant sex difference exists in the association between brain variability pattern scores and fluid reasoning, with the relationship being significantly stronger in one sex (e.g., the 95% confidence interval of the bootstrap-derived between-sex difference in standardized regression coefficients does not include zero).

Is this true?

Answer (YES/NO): NO